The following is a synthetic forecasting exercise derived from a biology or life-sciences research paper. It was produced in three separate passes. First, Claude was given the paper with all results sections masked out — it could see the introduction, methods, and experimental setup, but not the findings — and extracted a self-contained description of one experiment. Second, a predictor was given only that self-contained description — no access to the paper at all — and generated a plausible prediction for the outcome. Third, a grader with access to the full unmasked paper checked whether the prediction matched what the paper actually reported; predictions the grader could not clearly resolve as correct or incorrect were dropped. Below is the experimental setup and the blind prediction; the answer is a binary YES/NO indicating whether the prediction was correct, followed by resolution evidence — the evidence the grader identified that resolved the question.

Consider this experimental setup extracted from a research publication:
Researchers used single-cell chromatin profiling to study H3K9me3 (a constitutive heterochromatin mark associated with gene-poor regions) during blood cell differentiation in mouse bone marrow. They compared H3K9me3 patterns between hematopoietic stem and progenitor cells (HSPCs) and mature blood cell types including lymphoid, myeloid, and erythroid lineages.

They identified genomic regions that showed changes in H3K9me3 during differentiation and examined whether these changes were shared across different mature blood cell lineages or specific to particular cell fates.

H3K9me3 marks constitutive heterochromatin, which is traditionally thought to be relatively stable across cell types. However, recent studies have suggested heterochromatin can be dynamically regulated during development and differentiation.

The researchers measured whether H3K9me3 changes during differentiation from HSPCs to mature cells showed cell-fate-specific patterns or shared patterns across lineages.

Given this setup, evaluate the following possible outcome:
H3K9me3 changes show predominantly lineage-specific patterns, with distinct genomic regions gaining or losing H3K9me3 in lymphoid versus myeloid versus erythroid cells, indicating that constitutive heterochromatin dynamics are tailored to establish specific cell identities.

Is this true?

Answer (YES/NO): NO